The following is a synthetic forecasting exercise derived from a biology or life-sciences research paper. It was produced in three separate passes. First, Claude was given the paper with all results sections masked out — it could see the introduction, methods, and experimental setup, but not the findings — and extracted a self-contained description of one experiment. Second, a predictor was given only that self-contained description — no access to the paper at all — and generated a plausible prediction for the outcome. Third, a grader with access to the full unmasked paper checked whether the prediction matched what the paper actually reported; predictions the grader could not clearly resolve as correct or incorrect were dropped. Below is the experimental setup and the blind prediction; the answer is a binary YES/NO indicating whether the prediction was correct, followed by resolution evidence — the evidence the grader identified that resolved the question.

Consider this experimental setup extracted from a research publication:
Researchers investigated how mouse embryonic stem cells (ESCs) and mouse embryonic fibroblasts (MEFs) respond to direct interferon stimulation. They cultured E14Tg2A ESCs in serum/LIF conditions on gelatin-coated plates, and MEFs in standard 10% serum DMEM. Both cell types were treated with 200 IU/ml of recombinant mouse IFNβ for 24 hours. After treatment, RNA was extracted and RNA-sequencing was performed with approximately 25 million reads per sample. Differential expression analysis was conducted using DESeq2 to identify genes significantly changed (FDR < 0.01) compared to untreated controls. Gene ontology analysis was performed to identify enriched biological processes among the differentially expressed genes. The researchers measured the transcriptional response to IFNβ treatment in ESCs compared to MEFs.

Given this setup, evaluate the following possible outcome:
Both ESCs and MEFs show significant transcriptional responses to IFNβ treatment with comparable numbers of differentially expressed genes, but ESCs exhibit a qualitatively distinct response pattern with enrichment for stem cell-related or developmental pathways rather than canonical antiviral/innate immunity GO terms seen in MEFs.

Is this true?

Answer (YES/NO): NO